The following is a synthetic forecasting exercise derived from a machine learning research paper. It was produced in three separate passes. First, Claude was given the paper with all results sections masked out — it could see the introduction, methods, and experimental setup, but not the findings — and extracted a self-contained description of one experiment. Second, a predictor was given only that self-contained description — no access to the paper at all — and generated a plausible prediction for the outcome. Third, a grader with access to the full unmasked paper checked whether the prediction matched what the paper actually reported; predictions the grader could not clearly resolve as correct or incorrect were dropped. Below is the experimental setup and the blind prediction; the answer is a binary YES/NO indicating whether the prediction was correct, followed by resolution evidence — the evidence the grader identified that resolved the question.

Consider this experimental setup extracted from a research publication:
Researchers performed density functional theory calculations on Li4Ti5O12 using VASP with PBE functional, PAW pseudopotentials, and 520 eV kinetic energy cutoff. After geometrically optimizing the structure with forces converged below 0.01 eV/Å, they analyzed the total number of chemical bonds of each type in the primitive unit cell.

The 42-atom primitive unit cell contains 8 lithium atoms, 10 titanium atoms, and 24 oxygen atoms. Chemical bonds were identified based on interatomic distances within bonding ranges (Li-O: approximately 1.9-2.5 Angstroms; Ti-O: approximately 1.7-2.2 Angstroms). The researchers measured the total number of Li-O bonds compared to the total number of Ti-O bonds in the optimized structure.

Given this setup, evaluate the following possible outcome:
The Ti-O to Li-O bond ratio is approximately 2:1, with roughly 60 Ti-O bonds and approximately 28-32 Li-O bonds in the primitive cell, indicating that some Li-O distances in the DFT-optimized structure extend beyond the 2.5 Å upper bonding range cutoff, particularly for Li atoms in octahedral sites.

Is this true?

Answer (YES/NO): NO